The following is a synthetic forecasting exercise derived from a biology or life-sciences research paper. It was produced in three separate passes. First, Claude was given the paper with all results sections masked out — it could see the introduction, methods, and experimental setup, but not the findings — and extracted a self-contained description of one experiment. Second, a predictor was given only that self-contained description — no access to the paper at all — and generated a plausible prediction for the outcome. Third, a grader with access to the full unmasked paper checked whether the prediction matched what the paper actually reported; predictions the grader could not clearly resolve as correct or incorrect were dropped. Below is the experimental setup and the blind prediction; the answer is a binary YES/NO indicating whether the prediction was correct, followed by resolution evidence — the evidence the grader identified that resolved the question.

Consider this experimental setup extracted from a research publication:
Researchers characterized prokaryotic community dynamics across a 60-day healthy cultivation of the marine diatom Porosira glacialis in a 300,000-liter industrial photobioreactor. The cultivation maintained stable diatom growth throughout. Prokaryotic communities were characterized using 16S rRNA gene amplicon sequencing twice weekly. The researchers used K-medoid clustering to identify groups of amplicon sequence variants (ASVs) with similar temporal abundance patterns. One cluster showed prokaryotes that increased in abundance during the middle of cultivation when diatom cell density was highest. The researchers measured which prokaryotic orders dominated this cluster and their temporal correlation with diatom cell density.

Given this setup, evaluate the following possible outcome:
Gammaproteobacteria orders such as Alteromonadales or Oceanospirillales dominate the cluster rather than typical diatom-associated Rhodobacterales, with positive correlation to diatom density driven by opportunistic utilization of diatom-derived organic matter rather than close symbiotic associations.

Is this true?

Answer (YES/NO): NO